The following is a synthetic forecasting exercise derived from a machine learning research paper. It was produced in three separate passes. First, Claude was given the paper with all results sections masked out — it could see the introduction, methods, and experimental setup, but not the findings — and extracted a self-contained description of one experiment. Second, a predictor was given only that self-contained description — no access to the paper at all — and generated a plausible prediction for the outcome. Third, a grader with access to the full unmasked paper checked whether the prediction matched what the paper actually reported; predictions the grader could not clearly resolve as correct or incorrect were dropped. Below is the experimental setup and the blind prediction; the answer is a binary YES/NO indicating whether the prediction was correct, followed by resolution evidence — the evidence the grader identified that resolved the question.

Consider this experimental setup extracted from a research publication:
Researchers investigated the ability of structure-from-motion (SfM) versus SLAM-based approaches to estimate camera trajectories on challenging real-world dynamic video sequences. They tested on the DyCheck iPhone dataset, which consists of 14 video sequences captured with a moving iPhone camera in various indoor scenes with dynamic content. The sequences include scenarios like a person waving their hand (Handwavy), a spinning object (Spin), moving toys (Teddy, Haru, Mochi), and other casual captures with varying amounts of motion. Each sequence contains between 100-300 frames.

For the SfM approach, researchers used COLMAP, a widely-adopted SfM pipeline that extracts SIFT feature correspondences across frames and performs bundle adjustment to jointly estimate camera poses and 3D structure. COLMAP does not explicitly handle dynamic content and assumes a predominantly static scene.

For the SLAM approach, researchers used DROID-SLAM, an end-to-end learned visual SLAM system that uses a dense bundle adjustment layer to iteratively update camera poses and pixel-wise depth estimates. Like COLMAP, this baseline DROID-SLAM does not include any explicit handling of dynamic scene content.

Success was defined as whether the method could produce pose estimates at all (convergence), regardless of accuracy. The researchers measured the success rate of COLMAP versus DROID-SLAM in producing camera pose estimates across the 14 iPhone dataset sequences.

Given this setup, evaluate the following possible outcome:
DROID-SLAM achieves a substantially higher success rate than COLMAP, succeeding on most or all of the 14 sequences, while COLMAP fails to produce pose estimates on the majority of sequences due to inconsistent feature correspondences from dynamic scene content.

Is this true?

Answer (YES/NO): YES